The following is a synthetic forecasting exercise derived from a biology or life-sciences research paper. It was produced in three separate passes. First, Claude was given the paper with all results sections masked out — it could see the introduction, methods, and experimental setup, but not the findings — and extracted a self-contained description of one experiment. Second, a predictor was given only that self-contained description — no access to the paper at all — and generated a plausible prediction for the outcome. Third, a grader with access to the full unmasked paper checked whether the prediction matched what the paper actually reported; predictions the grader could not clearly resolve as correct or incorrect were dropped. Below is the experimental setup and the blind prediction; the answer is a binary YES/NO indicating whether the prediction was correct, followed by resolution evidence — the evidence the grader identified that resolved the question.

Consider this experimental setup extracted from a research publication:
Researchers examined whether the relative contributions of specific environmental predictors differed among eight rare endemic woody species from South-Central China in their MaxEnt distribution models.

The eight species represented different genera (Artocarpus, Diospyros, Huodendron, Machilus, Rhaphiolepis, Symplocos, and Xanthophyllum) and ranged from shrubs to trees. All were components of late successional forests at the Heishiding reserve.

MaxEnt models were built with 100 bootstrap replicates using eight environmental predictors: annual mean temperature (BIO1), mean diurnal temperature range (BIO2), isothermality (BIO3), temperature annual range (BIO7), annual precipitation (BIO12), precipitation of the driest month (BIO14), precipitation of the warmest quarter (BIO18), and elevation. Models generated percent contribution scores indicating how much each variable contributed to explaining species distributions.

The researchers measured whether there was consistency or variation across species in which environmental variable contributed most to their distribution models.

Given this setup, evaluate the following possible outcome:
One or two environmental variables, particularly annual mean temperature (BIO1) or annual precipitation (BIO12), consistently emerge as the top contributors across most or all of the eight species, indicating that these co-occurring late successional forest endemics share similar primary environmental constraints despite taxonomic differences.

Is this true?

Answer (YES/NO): YES